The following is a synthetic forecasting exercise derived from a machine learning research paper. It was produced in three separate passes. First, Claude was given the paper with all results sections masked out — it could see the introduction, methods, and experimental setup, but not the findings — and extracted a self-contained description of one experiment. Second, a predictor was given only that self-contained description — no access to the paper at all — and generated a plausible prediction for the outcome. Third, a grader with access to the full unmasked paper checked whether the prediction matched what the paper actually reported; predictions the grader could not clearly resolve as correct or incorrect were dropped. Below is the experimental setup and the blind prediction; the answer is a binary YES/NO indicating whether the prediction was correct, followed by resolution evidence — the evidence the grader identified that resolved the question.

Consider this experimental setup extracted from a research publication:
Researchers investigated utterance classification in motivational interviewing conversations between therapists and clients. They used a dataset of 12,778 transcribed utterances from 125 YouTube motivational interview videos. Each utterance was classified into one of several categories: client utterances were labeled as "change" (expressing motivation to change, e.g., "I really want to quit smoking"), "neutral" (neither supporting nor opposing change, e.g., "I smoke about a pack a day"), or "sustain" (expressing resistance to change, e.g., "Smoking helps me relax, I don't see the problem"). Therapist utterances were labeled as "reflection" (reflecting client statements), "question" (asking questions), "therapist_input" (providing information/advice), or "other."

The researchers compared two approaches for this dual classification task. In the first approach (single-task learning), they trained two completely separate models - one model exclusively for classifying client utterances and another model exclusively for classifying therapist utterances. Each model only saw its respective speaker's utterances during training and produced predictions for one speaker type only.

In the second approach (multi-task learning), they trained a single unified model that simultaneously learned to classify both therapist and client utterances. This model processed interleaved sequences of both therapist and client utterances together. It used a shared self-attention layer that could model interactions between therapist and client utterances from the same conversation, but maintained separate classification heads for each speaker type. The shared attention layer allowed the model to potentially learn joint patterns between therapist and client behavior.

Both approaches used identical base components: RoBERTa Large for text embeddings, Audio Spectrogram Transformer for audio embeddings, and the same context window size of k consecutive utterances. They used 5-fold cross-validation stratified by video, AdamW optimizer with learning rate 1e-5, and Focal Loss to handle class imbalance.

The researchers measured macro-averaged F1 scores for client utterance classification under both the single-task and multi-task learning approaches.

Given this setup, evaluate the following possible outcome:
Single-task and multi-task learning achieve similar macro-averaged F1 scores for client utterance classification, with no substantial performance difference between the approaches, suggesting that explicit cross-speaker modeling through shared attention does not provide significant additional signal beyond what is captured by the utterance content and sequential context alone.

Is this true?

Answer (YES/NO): NO